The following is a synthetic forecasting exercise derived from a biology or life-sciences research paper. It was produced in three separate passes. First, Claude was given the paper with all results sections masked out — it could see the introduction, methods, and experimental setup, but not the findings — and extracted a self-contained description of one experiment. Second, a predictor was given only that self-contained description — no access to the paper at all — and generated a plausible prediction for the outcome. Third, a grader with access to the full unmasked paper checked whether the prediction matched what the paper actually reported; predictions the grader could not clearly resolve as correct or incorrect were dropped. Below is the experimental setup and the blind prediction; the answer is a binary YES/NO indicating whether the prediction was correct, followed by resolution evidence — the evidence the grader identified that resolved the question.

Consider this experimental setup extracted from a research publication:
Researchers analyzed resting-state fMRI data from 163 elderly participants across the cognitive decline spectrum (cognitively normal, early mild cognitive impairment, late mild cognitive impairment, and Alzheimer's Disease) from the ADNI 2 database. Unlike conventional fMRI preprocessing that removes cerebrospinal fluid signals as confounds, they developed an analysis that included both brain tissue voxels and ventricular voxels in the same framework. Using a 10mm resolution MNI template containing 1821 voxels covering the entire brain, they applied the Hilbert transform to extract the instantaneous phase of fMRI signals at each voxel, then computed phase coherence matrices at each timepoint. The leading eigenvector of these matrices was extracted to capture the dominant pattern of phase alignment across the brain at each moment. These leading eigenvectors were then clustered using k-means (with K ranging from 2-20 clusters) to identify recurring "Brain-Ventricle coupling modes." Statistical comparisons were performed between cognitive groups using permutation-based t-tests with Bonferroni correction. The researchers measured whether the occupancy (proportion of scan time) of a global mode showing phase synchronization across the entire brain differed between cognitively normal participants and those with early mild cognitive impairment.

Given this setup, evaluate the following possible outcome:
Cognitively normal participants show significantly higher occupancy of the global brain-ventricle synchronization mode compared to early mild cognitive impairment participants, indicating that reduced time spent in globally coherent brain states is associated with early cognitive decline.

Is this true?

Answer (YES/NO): YES